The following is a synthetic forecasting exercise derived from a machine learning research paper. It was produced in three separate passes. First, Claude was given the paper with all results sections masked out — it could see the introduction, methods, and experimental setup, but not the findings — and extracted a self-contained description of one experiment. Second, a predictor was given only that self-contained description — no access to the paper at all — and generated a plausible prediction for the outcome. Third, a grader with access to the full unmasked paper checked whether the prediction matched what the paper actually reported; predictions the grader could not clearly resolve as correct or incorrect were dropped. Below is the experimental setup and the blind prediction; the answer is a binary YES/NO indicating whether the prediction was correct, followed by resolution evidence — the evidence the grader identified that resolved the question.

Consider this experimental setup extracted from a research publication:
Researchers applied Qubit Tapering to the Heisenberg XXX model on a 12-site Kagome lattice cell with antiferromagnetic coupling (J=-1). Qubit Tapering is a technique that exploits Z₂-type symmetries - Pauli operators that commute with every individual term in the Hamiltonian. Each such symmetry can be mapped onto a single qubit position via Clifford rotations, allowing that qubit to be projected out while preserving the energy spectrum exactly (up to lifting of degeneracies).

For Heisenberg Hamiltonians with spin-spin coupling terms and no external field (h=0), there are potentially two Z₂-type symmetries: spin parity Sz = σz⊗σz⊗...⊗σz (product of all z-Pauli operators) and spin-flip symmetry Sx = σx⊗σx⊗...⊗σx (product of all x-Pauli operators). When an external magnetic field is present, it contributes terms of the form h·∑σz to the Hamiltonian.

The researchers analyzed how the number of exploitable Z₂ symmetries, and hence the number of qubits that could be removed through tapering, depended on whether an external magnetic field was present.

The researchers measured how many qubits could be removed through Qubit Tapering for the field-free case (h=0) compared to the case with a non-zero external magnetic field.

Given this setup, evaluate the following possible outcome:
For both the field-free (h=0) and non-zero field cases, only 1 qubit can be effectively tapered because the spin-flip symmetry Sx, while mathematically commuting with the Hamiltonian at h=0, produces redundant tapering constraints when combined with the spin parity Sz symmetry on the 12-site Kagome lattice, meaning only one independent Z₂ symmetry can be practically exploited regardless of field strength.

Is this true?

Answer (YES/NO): NO